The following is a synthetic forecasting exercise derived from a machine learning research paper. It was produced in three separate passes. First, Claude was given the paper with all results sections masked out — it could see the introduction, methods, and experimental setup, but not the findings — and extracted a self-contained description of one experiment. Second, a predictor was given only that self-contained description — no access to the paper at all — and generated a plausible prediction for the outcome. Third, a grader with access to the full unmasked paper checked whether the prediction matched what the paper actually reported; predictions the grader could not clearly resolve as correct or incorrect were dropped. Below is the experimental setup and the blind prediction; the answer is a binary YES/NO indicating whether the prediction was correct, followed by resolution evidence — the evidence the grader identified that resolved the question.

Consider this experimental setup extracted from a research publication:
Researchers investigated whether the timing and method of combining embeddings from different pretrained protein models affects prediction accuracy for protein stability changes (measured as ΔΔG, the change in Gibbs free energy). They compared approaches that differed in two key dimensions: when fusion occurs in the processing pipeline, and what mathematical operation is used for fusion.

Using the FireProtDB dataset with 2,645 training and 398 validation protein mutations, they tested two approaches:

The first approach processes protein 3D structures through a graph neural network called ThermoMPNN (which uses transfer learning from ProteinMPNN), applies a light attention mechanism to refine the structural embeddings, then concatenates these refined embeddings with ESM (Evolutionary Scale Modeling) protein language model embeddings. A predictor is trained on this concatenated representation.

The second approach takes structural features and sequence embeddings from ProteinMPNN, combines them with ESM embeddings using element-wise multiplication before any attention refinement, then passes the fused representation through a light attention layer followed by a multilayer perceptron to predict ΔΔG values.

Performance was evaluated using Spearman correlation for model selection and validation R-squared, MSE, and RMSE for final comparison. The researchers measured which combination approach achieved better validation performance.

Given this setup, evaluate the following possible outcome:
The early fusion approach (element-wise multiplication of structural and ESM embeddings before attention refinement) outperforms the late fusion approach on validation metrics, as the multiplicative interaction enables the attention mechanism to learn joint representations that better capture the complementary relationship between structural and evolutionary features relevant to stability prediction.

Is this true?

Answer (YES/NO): YES